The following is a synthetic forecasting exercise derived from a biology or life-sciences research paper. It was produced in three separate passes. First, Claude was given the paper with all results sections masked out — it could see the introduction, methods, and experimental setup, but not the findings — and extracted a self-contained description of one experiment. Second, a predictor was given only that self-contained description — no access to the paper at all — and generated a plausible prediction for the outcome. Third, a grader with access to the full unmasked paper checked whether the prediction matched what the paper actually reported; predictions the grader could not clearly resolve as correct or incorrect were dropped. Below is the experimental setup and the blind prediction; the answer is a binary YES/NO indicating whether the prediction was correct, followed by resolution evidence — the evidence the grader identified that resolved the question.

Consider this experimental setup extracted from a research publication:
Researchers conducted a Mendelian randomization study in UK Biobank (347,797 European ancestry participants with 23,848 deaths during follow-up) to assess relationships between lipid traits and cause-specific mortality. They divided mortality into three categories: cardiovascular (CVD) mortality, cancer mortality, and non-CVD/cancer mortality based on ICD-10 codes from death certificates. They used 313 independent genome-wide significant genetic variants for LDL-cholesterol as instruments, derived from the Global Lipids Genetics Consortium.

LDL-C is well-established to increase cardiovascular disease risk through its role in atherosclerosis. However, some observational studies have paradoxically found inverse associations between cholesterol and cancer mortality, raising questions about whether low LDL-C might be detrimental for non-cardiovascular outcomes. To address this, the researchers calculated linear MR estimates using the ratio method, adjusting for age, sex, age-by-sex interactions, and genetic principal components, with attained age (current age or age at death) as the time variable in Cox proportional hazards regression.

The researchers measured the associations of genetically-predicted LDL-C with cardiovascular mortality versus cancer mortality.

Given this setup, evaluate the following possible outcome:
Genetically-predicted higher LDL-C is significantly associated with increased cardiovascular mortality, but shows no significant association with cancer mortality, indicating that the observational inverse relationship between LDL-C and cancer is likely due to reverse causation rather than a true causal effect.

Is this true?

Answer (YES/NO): YES